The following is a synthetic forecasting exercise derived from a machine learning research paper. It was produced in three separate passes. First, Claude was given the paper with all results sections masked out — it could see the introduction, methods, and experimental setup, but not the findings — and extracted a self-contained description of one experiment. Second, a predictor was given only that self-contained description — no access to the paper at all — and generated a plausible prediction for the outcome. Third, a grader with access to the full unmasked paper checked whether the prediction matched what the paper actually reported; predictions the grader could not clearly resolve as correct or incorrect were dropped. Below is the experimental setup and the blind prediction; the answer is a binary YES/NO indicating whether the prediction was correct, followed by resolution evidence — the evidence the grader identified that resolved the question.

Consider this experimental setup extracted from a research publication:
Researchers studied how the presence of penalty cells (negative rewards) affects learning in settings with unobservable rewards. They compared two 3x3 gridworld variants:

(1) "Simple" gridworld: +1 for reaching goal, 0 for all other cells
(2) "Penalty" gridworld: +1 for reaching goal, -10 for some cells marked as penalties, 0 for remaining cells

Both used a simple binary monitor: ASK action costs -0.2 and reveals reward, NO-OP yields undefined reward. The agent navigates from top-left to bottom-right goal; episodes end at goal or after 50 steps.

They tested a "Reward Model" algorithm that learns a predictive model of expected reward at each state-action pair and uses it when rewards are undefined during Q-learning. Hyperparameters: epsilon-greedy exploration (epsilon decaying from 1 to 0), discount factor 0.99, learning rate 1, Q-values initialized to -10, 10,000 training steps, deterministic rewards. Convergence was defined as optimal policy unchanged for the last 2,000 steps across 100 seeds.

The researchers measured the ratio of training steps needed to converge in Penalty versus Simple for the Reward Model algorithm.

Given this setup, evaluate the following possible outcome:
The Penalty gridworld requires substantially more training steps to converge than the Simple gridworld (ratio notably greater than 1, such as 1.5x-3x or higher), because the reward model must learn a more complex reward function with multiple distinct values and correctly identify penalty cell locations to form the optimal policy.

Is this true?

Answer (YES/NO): YES